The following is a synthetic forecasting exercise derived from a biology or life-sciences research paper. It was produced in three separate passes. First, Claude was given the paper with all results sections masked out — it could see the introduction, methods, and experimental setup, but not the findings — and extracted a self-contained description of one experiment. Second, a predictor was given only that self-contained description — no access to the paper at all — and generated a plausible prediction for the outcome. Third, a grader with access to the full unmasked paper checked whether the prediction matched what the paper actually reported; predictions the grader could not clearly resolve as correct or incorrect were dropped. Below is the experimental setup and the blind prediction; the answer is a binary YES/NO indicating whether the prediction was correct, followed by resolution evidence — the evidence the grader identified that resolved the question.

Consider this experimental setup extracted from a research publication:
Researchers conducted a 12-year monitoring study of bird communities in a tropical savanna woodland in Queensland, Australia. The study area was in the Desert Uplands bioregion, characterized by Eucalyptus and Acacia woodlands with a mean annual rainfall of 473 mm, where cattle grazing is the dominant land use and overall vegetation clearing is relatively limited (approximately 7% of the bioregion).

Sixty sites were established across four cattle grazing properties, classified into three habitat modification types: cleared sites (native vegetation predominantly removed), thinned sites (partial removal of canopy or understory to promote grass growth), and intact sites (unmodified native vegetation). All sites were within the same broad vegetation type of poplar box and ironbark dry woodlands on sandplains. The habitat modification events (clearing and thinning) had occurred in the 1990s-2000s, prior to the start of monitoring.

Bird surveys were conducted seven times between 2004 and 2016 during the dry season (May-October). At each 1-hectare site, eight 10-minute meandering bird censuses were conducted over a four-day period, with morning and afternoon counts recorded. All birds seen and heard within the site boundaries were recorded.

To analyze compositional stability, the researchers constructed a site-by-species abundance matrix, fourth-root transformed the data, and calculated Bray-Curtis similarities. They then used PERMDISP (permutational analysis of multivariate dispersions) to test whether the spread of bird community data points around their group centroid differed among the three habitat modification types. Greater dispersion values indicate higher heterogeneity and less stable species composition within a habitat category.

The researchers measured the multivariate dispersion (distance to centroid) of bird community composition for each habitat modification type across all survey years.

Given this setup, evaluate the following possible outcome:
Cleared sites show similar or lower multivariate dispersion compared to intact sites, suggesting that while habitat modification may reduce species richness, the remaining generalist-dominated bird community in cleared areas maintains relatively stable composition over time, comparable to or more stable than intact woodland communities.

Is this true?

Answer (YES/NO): NO